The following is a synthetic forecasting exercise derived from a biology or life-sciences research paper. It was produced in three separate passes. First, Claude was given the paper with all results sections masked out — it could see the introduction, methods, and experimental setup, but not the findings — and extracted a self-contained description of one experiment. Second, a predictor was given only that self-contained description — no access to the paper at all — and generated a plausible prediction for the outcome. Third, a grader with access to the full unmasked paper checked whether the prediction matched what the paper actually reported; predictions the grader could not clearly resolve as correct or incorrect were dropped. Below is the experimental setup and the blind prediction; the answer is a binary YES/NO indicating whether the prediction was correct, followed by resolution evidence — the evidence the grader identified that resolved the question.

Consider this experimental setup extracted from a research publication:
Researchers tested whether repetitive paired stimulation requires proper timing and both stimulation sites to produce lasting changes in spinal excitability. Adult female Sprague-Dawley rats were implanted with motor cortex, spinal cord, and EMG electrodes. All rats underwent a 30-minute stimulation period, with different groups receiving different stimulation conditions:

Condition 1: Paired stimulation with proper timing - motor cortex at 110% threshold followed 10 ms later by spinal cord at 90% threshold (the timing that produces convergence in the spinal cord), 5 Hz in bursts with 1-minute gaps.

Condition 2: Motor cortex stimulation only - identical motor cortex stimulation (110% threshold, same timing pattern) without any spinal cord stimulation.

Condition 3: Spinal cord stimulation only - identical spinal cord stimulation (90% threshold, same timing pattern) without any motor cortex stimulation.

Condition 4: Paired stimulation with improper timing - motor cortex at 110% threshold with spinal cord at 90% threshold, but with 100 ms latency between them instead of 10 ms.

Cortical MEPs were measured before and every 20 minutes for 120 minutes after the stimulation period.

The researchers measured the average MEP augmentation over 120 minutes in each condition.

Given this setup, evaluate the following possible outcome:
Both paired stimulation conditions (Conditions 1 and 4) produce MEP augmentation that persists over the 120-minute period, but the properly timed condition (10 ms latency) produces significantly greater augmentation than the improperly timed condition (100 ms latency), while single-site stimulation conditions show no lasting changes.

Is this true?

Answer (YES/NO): NO